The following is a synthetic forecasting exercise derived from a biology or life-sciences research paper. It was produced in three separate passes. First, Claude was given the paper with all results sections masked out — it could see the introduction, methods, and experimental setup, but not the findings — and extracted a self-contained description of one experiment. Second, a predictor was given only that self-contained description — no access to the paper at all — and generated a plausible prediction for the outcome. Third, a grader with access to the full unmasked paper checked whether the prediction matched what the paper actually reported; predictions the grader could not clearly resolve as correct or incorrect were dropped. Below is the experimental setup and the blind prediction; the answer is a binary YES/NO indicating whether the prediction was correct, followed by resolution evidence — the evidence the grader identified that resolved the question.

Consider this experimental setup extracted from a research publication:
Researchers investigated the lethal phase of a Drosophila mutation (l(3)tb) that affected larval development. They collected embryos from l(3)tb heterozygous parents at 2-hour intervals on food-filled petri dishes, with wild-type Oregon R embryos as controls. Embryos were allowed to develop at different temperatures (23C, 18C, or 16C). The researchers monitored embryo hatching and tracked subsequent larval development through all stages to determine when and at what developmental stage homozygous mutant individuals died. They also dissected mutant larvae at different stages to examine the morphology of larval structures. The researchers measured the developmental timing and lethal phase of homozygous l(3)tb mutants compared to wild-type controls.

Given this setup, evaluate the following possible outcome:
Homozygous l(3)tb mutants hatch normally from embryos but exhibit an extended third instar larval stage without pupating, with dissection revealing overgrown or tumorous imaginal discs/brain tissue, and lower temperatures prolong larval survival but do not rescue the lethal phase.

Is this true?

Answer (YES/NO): NO